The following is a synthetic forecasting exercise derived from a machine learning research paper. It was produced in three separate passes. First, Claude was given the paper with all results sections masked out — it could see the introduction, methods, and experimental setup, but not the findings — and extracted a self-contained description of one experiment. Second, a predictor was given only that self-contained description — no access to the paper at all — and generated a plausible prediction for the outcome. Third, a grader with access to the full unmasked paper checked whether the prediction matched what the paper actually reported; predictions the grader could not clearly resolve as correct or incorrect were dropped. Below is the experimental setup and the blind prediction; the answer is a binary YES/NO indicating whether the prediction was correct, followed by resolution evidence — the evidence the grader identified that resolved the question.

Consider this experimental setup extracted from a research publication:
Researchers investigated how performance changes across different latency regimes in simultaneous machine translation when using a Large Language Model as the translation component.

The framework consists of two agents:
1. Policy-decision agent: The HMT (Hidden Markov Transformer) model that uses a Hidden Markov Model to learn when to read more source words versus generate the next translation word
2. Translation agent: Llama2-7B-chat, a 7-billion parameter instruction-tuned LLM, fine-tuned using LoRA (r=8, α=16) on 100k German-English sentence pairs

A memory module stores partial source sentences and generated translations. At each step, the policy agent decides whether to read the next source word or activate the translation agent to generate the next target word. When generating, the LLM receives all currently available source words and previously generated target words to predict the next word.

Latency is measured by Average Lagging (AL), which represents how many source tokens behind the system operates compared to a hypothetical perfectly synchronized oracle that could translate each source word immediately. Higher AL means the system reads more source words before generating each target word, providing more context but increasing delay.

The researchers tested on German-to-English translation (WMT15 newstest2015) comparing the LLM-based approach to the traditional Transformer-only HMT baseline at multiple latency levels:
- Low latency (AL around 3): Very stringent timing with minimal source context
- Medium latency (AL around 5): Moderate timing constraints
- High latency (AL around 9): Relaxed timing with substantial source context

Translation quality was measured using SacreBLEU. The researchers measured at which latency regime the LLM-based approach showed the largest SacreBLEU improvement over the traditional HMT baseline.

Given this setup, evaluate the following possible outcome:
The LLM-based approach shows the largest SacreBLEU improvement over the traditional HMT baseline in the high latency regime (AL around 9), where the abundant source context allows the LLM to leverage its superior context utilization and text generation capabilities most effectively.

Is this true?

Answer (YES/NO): YES